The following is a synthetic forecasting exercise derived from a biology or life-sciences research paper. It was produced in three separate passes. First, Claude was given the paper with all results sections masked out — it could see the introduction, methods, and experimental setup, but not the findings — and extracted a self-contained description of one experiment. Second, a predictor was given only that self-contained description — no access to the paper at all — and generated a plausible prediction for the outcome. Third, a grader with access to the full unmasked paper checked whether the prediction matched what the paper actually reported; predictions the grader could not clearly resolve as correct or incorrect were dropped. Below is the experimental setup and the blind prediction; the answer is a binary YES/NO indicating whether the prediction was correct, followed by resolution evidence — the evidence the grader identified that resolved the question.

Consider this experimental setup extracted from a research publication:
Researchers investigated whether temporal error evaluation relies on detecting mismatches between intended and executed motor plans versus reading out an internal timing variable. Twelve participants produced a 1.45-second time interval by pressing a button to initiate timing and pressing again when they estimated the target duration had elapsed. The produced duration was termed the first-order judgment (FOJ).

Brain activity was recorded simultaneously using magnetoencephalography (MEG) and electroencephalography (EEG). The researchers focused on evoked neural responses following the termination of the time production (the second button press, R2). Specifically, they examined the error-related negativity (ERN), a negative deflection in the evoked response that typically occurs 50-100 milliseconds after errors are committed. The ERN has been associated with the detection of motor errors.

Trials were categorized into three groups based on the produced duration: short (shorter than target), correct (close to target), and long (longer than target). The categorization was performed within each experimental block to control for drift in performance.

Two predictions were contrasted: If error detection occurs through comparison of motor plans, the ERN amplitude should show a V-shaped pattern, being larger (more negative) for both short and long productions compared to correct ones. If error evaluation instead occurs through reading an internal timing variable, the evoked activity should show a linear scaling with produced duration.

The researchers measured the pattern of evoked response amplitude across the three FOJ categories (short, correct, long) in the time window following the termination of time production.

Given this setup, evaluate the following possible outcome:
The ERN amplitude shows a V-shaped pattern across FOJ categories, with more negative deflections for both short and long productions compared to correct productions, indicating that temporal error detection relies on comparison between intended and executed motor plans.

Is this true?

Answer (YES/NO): NO